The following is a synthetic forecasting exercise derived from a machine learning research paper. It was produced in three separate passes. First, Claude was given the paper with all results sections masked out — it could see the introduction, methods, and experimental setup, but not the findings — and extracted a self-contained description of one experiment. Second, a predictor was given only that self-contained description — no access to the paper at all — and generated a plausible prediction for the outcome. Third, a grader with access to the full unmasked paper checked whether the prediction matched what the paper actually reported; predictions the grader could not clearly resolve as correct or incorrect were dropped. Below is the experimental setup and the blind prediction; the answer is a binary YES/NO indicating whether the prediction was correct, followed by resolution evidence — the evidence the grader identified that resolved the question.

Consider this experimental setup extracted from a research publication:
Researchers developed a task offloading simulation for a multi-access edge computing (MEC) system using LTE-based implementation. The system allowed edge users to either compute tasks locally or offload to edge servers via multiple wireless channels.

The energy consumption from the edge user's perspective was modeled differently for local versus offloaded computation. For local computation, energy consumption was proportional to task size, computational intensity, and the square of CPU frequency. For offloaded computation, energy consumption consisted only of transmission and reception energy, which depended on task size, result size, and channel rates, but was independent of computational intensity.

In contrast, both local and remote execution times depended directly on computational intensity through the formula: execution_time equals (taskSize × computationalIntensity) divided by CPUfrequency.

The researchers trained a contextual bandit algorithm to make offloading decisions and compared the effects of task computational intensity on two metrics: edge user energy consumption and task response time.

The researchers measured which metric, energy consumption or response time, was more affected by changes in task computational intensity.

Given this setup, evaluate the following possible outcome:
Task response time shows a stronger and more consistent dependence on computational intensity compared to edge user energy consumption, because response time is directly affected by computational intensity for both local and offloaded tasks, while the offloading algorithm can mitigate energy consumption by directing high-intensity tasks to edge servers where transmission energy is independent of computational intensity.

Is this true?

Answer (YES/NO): YES